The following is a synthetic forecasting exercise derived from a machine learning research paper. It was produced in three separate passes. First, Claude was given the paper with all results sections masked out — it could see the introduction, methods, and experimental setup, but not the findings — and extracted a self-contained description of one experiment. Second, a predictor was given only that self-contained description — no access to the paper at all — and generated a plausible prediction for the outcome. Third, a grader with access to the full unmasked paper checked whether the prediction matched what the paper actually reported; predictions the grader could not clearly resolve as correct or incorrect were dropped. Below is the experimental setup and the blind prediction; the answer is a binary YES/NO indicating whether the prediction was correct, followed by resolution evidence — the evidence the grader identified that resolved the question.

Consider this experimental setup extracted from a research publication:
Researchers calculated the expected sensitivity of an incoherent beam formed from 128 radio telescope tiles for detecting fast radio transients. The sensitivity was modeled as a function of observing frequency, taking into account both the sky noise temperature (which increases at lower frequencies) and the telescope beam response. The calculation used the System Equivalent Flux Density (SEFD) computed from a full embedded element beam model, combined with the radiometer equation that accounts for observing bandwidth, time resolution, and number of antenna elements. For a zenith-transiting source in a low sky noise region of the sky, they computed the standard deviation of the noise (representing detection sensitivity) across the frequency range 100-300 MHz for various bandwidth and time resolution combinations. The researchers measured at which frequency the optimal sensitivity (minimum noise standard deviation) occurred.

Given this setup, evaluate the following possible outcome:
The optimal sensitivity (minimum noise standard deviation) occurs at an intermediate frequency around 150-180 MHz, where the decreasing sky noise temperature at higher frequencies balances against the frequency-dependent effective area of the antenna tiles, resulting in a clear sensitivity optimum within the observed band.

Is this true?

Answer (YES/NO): NO